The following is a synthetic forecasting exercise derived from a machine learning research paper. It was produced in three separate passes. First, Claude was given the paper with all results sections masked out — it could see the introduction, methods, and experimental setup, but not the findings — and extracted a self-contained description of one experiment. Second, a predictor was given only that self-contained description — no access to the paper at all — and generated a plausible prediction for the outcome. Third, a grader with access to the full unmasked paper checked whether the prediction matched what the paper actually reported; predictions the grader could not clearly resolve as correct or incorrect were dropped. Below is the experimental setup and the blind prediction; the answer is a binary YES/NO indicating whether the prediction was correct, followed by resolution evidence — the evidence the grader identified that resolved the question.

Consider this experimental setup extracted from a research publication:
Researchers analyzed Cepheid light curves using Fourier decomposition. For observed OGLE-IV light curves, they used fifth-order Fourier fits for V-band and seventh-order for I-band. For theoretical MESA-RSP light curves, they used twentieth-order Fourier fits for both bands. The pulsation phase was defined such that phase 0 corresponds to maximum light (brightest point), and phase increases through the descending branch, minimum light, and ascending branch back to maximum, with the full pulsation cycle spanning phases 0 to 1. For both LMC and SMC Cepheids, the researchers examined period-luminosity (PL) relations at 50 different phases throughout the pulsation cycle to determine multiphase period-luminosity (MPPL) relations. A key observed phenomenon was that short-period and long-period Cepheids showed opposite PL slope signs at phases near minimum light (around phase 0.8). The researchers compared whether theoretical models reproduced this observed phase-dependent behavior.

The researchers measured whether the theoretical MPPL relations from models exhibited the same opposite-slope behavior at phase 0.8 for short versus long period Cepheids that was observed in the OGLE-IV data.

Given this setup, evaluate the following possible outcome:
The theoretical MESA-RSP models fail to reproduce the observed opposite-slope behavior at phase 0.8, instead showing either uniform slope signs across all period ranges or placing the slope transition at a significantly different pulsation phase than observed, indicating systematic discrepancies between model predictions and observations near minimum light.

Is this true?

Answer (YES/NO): NO